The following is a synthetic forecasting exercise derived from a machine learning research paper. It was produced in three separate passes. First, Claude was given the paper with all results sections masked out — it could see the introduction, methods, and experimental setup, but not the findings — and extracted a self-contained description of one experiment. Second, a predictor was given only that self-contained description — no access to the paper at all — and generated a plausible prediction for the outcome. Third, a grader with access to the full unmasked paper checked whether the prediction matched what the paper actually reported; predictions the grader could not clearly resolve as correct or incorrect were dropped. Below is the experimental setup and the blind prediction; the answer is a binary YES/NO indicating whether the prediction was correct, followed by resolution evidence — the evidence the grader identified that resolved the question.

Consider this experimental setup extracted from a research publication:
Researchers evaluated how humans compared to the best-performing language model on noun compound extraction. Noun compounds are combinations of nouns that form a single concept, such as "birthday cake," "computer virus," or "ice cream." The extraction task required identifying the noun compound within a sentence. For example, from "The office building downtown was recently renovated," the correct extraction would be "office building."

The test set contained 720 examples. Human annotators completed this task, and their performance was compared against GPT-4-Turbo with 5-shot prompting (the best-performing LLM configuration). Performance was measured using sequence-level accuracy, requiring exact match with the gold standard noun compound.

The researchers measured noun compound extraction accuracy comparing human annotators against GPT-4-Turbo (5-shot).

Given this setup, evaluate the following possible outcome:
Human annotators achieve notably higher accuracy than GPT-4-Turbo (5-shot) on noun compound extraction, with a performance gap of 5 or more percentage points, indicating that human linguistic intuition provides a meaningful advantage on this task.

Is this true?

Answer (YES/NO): NO